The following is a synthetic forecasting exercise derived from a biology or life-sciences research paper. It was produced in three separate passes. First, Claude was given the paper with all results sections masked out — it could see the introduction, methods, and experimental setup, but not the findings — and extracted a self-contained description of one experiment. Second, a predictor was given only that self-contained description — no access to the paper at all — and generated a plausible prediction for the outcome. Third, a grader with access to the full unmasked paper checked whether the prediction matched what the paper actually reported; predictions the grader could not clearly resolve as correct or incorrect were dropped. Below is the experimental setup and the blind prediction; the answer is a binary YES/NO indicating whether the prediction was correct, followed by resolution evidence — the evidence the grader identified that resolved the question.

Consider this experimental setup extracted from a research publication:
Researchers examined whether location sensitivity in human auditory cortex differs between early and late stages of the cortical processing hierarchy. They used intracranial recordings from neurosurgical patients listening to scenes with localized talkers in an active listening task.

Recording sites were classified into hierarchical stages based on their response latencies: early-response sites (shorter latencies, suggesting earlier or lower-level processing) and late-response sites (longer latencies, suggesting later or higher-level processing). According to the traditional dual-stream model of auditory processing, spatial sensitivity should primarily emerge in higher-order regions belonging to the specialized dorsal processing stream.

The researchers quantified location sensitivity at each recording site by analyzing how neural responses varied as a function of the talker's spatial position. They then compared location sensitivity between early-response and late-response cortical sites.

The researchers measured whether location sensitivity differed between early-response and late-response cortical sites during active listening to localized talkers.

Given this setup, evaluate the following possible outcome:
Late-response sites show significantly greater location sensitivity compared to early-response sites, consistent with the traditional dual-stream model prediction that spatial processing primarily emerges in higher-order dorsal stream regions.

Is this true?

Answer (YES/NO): NO